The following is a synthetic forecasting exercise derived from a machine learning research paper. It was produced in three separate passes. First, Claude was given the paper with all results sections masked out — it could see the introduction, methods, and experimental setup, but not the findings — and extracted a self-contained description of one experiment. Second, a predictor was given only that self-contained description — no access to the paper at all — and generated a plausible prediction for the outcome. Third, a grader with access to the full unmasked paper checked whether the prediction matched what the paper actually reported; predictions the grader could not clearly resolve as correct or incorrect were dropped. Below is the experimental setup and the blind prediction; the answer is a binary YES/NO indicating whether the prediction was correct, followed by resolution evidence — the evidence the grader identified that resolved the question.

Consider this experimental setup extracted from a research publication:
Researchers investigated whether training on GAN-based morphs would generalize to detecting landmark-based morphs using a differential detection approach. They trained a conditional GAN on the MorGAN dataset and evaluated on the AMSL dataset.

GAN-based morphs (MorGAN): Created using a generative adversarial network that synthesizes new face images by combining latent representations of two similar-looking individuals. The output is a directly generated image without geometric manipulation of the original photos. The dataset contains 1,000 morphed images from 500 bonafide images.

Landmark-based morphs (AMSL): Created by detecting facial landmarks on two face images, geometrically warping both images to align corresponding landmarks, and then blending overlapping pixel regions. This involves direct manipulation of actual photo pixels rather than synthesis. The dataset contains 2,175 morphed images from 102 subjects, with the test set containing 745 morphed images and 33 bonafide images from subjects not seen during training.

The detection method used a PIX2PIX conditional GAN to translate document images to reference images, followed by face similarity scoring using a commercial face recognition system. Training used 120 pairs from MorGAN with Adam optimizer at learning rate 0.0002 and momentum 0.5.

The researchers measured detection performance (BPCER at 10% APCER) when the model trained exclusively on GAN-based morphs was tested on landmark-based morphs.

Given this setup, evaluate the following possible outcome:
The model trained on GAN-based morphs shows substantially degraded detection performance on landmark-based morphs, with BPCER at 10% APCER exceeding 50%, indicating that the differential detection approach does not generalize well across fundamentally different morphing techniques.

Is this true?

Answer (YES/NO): YES